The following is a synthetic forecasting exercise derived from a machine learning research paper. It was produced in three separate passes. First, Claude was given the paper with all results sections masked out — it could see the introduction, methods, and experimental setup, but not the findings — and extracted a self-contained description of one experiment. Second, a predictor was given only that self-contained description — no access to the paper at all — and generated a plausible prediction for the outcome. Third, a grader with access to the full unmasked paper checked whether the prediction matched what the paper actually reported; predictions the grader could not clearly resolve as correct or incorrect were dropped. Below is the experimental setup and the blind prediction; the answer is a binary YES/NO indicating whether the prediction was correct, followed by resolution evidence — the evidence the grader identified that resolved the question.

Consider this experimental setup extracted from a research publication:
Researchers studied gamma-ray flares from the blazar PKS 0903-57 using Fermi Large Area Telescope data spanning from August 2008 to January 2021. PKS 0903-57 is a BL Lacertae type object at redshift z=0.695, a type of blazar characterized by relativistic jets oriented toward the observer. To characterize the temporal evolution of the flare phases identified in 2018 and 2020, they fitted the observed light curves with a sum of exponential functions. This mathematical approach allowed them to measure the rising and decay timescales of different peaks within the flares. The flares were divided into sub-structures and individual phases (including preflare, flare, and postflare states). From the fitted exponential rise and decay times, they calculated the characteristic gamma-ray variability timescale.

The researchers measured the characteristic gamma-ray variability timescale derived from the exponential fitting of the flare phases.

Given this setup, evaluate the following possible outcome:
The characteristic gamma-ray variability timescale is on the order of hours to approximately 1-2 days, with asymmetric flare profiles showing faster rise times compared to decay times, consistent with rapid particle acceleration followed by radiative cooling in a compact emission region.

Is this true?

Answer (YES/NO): NO